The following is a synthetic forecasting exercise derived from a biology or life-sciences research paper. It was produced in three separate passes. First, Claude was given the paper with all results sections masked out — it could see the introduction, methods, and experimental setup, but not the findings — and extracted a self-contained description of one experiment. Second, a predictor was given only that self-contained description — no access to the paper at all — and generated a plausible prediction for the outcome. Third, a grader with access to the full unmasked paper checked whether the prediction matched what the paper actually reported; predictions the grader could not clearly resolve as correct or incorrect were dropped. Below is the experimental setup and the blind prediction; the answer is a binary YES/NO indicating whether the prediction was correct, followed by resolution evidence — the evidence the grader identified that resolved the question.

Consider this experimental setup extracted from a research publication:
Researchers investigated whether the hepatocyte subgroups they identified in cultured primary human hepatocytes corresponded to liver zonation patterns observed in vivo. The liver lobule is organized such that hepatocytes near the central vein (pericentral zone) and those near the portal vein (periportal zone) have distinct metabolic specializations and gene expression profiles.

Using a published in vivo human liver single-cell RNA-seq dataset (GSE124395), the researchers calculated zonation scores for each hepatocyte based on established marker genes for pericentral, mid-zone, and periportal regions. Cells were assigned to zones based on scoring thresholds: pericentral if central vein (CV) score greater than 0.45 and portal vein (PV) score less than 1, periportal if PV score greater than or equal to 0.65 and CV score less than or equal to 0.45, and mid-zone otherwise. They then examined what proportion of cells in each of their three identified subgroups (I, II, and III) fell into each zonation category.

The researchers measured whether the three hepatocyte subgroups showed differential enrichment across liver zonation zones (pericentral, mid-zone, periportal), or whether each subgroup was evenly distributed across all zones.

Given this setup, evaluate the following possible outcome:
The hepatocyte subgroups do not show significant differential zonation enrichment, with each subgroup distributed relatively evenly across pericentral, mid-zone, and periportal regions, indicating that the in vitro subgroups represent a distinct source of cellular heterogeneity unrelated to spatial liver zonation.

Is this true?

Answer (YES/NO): NO